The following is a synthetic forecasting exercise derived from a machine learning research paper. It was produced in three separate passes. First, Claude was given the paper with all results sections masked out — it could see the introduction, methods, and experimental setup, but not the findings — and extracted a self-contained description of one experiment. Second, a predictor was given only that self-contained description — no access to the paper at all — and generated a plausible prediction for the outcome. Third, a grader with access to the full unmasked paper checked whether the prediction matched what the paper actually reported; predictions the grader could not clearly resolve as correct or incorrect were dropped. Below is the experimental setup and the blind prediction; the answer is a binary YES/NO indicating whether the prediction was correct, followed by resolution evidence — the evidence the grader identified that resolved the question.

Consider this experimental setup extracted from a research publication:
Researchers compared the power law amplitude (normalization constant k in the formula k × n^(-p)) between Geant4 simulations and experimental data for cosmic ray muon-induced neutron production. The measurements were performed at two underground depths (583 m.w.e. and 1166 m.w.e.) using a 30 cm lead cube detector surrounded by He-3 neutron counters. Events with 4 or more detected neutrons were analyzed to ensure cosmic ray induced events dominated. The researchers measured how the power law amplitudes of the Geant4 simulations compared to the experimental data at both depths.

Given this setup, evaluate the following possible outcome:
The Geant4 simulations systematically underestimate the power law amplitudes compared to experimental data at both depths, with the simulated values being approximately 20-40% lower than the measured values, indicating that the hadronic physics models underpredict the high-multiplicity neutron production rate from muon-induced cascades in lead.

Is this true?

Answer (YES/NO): NO